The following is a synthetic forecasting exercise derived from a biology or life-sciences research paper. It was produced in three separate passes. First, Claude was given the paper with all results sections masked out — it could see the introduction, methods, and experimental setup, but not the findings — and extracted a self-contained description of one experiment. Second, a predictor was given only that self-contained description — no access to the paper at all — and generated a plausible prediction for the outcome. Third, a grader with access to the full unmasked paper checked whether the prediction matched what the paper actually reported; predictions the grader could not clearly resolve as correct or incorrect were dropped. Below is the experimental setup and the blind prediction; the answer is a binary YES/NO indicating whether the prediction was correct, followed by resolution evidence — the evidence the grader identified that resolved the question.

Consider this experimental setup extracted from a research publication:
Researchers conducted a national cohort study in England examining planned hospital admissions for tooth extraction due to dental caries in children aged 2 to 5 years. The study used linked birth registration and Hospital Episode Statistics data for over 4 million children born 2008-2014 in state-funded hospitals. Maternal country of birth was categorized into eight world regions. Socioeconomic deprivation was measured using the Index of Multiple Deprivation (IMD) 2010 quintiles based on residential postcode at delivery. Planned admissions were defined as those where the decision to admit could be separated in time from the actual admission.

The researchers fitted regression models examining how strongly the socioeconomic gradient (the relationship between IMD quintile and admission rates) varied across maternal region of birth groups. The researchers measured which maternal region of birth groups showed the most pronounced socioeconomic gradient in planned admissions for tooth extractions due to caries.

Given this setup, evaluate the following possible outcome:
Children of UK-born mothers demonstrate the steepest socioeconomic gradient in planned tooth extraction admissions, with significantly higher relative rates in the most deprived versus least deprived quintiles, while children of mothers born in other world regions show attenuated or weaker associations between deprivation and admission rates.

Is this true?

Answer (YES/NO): NO